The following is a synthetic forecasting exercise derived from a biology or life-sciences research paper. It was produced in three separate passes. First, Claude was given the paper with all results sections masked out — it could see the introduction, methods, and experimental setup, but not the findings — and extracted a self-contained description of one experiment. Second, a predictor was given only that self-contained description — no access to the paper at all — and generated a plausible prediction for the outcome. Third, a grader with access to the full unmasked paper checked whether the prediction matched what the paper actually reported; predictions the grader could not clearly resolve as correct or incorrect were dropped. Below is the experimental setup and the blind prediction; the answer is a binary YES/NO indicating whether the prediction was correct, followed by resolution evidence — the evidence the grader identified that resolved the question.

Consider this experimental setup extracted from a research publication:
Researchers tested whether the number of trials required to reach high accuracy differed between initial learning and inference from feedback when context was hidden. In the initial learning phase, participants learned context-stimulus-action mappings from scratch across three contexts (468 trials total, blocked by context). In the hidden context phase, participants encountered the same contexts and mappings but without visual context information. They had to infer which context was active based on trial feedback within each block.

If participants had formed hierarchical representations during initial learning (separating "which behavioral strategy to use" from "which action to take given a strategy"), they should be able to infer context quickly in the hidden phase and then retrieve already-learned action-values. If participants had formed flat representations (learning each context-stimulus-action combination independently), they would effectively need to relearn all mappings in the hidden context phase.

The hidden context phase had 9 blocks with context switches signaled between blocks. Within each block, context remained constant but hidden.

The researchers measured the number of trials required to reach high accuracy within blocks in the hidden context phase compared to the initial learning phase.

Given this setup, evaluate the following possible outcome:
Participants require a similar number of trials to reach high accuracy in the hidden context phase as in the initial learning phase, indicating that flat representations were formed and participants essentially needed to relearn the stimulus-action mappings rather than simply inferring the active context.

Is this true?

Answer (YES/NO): NO